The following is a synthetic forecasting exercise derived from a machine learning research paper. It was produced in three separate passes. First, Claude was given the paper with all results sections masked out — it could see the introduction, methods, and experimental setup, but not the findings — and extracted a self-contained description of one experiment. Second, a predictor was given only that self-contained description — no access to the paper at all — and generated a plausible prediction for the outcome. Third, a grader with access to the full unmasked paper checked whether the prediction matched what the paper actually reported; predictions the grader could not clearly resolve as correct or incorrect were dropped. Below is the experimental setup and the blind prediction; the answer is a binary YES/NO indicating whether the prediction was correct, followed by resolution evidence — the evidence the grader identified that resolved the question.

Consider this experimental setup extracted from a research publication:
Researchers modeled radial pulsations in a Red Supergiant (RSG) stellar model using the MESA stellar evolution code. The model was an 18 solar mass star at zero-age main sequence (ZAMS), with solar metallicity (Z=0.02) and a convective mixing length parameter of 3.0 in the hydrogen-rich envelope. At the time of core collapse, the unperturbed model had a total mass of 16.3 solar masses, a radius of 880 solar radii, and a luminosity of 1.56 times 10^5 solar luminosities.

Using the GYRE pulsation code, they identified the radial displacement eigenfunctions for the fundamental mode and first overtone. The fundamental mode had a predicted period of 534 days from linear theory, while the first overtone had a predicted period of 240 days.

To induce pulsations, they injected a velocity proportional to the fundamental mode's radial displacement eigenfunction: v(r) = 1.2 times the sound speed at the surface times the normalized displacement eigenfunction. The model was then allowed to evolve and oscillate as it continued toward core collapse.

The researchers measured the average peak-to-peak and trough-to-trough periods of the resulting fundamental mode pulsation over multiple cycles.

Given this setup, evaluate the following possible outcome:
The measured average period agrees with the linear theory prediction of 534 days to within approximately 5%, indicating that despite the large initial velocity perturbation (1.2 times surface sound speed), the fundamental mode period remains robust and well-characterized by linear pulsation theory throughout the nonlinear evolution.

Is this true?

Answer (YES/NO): YES